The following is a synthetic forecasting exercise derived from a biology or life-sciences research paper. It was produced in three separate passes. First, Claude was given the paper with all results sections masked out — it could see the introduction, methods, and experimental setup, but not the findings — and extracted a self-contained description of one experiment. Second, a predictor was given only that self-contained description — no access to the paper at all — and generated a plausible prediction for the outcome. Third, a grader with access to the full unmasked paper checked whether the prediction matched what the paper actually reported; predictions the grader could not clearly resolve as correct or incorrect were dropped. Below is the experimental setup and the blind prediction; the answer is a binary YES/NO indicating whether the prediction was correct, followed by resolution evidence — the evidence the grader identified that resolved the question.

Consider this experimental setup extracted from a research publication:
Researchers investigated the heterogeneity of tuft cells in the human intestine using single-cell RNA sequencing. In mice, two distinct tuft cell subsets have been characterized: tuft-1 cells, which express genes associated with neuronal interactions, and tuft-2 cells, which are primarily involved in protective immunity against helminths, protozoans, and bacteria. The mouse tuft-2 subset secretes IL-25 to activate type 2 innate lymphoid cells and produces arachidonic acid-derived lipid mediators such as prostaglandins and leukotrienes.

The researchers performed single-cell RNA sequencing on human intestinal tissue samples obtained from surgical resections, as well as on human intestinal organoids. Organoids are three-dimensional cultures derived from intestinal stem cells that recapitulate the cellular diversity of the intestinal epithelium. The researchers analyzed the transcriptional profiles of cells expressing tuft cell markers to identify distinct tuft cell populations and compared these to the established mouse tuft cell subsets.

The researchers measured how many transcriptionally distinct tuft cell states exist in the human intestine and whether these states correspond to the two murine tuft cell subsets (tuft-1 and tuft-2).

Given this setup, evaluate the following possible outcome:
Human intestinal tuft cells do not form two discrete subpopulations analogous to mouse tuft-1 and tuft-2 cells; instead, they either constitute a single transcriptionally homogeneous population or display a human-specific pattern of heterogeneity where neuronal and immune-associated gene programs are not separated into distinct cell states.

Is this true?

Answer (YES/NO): NO